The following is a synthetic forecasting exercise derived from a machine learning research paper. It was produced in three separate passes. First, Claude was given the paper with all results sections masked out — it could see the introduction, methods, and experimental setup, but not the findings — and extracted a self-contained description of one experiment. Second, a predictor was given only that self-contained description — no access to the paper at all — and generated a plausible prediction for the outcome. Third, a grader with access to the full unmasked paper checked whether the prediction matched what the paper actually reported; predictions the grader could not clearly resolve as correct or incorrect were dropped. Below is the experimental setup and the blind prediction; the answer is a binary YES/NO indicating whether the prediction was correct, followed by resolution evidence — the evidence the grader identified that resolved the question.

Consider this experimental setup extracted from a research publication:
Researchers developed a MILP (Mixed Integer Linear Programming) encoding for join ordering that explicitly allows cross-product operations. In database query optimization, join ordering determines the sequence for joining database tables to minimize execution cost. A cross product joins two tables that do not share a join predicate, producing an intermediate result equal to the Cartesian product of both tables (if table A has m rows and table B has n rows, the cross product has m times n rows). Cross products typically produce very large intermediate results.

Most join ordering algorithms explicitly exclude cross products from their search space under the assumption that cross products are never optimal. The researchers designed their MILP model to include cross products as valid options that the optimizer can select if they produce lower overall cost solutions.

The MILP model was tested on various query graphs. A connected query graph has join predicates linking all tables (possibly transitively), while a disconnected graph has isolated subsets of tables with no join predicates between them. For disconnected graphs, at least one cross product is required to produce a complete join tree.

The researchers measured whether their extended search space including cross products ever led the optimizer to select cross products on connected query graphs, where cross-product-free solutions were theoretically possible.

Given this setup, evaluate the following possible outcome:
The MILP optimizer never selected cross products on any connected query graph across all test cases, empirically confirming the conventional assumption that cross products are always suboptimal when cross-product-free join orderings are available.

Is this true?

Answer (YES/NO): NO